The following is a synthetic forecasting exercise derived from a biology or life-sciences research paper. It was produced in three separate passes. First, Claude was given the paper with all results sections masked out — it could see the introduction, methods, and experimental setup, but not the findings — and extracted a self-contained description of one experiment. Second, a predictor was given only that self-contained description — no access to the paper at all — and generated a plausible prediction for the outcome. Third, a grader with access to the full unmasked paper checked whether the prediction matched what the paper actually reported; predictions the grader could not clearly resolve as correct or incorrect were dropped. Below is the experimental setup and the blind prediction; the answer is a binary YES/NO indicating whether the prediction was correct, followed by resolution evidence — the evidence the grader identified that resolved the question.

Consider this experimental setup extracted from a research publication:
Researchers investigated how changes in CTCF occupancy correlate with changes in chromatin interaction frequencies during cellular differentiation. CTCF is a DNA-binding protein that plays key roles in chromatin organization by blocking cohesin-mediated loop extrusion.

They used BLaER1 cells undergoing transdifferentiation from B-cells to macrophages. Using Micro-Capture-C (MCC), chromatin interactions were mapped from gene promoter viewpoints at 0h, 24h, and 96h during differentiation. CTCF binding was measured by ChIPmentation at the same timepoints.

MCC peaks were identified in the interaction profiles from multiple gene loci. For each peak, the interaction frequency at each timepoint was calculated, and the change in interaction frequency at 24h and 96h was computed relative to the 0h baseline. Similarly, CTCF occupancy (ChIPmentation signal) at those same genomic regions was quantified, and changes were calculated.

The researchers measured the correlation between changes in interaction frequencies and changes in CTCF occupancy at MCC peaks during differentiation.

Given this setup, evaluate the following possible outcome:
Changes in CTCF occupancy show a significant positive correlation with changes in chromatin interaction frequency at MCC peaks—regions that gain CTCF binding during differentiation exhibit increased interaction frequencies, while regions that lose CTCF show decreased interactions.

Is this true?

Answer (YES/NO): NO